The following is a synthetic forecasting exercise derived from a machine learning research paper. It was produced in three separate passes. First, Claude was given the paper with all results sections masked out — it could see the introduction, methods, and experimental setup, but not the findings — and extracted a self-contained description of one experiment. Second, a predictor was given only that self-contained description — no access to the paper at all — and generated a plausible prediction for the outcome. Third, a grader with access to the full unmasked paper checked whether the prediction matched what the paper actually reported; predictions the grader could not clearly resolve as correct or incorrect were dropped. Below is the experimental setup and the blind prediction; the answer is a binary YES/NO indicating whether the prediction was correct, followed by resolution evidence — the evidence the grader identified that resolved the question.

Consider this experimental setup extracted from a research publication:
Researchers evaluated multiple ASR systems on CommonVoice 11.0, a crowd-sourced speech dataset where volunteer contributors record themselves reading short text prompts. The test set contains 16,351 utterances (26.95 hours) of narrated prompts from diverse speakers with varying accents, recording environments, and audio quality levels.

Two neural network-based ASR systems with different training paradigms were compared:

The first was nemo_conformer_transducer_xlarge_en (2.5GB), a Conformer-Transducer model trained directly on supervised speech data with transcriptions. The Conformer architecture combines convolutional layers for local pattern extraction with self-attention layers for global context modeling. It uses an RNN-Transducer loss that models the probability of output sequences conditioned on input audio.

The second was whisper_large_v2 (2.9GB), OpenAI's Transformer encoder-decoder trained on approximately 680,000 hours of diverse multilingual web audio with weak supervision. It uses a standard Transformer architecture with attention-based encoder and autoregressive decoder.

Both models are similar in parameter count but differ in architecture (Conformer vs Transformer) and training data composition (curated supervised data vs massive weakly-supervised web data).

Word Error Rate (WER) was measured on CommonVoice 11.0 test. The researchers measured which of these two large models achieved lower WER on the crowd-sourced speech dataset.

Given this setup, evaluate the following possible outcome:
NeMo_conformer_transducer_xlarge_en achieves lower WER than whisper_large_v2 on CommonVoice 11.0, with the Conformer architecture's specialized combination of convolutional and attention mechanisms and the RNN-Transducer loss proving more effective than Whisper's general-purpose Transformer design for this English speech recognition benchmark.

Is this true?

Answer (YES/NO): YES